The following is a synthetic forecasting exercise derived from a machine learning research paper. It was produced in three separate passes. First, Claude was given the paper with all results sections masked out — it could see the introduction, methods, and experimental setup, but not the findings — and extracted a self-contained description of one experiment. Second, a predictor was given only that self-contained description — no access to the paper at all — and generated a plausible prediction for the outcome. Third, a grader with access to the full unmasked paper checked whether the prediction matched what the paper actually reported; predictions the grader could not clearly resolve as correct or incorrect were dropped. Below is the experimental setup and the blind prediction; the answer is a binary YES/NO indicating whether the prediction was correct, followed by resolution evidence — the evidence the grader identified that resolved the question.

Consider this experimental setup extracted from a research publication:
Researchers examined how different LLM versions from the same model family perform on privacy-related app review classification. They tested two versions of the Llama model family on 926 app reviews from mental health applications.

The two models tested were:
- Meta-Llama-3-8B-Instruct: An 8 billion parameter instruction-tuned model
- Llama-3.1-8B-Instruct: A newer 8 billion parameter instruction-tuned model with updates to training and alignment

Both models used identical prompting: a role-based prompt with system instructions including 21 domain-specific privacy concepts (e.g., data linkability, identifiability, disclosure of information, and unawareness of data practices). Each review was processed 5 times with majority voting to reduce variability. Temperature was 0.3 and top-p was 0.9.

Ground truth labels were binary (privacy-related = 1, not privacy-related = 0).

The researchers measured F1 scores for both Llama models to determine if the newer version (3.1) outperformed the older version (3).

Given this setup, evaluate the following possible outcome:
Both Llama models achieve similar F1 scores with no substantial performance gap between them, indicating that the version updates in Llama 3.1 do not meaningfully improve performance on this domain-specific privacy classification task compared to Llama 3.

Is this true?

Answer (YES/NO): NO